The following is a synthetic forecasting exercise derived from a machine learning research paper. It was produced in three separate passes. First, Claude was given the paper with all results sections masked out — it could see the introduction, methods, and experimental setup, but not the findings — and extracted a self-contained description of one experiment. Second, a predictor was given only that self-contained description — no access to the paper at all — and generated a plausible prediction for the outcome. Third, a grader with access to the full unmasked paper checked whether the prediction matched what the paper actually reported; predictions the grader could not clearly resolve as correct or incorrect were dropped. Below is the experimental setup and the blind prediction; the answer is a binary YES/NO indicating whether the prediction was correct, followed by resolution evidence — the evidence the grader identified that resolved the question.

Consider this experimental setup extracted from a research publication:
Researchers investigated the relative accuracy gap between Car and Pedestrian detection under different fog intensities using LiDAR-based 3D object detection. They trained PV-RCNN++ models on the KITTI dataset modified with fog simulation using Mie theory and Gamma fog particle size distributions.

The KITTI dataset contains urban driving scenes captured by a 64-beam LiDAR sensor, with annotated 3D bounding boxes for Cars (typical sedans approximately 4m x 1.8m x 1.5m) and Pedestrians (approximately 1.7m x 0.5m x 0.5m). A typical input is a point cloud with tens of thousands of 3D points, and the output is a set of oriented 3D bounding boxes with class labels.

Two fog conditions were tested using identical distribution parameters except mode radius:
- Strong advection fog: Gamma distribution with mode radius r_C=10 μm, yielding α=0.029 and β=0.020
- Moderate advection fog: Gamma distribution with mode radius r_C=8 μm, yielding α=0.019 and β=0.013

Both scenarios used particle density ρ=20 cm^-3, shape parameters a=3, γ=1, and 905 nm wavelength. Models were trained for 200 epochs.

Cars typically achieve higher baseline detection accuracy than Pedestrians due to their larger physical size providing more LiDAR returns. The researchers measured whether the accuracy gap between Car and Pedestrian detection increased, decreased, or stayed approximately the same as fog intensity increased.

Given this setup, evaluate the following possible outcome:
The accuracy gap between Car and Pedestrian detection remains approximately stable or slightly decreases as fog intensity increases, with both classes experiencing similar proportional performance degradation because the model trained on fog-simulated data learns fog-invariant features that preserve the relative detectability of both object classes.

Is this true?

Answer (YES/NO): NO